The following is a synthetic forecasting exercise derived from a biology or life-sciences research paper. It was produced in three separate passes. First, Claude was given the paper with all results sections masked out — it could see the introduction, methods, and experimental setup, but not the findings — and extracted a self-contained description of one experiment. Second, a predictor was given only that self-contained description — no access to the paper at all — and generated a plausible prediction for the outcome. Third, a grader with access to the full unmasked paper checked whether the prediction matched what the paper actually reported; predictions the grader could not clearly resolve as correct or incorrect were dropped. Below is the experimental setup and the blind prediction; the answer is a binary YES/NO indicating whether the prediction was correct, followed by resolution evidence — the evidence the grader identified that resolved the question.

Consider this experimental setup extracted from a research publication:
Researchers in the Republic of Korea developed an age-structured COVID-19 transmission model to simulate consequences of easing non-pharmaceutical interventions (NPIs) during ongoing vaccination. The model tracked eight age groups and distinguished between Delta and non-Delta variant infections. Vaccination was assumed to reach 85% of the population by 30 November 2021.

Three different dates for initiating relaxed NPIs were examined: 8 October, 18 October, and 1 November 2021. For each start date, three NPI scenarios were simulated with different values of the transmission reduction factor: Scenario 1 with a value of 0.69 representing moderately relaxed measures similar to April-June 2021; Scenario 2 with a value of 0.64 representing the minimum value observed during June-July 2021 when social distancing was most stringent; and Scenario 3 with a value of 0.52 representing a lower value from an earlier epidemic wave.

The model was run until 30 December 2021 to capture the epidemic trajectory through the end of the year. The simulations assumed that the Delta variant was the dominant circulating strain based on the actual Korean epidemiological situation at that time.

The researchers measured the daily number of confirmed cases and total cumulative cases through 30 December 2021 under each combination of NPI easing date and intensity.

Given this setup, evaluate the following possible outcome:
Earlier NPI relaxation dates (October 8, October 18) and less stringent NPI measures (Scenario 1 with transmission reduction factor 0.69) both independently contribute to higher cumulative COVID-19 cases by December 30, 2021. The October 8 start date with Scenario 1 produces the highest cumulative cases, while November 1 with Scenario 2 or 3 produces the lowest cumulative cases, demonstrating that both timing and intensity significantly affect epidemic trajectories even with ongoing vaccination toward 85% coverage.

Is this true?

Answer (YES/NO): NO